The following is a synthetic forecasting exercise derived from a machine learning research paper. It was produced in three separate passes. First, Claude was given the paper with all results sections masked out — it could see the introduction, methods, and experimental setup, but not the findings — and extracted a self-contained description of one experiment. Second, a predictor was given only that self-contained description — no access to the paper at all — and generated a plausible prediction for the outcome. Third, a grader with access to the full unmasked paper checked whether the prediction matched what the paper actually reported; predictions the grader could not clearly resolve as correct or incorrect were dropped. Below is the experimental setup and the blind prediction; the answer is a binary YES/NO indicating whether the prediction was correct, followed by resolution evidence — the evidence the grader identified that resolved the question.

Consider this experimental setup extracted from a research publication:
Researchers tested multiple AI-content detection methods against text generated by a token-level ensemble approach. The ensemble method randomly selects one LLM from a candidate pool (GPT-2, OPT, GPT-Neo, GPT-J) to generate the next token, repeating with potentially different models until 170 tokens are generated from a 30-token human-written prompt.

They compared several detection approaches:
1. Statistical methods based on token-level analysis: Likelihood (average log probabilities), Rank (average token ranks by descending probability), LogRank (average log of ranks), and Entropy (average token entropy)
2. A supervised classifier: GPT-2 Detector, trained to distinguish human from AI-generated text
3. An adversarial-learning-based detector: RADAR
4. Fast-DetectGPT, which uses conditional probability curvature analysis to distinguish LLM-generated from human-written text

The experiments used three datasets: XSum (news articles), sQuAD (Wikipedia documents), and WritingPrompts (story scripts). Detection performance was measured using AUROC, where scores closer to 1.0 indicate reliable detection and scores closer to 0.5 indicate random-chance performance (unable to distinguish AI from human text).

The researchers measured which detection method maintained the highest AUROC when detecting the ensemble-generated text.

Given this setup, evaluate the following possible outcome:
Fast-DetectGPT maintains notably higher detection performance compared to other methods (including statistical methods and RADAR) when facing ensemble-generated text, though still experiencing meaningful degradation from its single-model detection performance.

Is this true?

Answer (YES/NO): NO